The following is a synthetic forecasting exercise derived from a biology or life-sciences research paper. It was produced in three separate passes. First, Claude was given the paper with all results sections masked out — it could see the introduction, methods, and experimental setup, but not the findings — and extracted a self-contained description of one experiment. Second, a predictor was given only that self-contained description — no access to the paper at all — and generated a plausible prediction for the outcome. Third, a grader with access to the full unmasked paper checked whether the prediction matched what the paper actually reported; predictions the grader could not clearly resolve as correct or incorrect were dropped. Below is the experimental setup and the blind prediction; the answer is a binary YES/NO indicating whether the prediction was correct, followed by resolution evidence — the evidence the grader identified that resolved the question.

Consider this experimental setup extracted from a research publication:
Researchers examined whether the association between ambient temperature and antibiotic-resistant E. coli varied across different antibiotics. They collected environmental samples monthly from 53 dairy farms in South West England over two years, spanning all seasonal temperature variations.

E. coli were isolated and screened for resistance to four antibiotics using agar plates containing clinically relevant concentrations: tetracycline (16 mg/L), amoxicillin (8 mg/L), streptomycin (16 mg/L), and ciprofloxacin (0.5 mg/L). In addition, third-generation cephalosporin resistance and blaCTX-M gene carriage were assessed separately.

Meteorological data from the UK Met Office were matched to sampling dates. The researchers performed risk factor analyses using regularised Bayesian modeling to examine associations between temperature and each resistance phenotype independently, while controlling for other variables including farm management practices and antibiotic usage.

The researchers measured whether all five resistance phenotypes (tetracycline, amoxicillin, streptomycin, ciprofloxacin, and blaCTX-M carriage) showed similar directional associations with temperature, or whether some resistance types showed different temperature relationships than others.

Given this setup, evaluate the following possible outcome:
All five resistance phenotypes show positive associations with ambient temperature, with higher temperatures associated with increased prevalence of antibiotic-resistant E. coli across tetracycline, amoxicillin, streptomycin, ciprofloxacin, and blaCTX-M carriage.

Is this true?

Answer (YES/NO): YES